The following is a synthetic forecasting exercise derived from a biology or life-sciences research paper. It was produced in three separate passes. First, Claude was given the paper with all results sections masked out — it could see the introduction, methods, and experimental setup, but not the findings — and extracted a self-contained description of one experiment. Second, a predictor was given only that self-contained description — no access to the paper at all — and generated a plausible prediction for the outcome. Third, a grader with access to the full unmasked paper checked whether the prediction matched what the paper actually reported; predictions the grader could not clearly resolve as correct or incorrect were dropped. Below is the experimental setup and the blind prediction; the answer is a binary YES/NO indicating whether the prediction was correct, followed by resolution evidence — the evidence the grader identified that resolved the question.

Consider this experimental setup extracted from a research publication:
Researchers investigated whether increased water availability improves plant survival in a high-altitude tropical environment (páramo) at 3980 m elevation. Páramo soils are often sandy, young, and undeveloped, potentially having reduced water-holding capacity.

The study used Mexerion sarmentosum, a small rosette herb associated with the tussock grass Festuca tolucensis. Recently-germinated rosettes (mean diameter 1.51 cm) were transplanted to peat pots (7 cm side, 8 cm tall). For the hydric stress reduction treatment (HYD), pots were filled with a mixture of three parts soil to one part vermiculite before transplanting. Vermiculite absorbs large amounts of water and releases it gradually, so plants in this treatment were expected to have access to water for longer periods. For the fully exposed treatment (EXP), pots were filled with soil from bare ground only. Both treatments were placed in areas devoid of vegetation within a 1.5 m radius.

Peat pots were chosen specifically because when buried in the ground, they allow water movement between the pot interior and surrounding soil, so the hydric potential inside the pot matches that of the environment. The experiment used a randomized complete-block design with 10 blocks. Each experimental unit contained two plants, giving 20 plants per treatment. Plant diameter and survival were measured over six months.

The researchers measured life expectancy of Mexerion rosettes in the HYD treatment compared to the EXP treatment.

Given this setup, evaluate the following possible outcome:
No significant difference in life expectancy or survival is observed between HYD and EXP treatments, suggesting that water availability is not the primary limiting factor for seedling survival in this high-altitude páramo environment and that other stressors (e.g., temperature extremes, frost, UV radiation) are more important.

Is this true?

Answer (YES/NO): NO